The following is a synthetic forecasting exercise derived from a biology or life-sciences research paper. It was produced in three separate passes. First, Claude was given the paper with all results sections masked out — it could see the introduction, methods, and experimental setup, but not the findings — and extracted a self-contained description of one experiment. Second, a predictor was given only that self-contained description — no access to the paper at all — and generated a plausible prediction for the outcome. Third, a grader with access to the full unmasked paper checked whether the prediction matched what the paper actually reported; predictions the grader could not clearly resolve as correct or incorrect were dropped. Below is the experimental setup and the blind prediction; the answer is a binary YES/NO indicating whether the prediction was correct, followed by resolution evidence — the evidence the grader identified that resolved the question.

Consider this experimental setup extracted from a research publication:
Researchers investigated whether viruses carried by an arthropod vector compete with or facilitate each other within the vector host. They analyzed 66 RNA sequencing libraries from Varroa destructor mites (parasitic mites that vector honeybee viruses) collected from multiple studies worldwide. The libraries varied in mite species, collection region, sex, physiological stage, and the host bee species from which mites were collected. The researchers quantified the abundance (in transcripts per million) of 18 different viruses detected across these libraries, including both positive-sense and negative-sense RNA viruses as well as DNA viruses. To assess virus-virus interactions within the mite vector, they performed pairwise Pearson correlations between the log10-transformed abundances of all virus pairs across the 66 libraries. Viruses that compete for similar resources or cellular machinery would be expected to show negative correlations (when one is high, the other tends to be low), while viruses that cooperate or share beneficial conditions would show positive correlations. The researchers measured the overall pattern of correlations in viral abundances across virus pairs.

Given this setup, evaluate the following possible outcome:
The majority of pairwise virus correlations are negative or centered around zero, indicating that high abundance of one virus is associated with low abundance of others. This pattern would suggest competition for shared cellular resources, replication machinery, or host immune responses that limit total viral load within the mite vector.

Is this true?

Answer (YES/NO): NO